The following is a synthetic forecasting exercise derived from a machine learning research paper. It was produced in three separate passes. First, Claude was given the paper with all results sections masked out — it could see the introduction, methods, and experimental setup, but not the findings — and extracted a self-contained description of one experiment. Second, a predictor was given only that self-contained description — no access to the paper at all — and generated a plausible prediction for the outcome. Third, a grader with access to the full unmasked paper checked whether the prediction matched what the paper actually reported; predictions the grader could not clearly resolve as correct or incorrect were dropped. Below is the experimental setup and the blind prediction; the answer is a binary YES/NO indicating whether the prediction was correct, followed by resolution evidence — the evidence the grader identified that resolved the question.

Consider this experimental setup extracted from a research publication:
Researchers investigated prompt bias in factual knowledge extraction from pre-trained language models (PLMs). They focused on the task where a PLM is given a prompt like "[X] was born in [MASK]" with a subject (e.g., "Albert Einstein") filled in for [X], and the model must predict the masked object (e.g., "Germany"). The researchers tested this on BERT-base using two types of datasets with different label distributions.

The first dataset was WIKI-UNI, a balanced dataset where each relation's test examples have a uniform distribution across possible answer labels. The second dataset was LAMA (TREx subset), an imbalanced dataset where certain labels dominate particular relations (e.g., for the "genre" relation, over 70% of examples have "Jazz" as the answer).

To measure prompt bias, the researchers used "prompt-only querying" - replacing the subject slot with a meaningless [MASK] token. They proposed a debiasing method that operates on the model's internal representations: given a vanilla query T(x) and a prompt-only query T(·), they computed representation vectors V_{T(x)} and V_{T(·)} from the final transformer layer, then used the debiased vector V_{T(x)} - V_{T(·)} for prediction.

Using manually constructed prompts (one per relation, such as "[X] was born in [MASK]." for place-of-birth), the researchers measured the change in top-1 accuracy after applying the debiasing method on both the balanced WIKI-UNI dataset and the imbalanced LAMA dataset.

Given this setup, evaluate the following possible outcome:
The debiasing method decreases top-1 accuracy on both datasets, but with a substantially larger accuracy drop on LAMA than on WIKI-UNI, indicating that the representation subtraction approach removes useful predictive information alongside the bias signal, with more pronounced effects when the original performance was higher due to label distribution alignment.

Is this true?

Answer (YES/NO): NO